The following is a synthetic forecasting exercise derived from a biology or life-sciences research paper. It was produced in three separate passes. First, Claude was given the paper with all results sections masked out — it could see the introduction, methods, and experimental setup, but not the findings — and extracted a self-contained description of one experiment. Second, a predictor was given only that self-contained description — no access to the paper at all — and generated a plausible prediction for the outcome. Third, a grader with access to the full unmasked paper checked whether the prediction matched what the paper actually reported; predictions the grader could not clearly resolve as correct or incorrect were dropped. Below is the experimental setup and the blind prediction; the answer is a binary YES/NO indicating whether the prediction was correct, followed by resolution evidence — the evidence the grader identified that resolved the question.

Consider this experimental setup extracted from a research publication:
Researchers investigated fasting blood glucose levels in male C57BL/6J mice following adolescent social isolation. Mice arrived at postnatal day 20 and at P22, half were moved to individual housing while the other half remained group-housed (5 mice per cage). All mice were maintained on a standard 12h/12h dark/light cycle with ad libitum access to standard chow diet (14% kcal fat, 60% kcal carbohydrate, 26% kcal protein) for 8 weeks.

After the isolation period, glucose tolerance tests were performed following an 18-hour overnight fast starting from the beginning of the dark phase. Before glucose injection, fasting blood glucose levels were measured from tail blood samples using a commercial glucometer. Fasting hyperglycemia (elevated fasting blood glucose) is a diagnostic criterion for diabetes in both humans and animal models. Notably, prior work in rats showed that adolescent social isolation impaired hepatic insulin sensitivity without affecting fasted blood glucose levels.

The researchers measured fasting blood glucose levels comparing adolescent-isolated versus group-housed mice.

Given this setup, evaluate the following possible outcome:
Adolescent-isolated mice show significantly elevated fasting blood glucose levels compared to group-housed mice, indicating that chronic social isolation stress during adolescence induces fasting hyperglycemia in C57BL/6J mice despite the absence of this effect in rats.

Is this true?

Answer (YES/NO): YES